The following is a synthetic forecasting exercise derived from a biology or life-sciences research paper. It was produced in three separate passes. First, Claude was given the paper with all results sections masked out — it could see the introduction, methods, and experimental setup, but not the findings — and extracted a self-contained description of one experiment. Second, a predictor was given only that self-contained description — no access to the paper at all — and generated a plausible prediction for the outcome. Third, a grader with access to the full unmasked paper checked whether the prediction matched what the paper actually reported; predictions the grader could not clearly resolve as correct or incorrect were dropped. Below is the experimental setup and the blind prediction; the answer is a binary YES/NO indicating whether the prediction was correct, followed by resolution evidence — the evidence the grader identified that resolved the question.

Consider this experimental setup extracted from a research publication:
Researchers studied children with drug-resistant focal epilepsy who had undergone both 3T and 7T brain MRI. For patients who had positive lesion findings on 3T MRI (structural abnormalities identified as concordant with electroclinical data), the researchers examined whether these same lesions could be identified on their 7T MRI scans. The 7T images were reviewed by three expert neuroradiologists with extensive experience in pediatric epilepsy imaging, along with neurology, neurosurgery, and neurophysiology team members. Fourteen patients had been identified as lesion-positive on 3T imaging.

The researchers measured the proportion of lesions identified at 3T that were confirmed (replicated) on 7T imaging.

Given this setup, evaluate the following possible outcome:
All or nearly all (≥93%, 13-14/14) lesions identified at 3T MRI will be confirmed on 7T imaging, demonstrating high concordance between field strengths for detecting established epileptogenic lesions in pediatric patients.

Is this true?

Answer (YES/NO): YES